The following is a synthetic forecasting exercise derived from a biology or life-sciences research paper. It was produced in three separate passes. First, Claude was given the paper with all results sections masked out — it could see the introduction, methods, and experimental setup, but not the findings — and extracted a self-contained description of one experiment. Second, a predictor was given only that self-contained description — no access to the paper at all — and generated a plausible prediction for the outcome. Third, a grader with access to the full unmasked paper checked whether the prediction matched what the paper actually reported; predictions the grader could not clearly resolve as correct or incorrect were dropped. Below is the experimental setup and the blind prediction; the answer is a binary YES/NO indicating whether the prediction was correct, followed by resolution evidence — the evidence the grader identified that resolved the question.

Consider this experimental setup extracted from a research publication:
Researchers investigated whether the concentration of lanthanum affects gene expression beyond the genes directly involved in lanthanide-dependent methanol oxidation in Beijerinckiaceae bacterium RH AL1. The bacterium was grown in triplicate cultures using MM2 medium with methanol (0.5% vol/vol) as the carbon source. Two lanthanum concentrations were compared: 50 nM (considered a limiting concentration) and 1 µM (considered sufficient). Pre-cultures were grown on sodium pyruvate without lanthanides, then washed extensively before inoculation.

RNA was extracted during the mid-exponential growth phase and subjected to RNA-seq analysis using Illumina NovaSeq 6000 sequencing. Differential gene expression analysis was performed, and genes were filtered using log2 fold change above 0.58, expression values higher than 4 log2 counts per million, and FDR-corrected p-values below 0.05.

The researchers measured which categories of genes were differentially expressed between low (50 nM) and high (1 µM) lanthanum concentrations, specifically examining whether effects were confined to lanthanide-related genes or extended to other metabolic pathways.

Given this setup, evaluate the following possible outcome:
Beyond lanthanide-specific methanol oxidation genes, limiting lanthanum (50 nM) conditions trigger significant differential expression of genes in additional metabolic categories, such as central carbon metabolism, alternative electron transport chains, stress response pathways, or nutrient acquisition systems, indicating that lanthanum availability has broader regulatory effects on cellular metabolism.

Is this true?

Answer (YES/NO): YES